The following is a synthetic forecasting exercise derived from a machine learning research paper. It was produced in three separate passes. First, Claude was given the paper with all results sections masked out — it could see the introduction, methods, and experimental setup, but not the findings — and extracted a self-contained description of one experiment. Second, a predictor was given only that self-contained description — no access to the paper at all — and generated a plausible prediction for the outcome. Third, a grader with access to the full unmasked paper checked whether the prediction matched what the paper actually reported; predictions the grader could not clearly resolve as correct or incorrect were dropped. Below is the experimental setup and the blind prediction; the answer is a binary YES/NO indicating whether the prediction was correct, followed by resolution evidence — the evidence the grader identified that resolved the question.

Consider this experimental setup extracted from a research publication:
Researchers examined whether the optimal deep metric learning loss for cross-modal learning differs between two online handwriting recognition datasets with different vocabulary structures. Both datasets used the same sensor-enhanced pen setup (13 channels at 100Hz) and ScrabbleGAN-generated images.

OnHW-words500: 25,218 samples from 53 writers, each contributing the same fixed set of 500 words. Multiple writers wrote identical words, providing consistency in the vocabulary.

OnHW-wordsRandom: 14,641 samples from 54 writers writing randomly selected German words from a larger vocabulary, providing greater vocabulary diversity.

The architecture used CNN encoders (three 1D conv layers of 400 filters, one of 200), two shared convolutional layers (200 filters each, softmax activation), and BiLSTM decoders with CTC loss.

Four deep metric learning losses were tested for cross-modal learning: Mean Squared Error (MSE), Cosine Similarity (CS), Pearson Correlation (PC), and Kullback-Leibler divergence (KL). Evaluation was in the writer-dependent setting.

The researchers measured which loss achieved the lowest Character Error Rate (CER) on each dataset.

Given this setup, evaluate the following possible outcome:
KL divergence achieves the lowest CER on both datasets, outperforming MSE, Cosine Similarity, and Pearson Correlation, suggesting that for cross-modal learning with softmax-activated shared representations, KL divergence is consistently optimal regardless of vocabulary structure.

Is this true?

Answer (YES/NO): NO